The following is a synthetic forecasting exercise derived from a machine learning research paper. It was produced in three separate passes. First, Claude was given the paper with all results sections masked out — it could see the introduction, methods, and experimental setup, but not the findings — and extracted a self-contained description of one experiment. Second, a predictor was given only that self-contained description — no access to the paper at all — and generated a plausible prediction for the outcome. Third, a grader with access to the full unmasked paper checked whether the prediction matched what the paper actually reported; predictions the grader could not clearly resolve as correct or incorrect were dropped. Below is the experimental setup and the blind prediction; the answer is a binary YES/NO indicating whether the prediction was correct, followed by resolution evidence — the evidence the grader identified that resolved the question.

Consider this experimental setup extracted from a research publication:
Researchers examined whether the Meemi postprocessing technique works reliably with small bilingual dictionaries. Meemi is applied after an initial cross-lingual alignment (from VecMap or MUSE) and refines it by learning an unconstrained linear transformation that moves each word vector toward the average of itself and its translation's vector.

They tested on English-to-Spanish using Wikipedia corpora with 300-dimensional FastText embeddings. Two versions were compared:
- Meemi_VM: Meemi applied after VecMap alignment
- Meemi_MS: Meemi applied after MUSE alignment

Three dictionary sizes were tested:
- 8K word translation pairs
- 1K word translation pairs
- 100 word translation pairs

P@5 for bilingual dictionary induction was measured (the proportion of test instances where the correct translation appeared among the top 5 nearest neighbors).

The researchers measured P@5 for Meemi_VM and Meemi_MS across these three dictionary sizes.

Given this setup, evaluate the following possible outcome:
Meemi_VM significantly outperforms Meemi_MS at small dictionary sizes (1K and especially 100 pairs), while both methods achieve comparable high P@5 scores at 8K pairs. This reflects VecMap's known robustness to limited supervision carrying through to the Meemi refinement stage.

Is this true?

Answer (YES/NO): NO